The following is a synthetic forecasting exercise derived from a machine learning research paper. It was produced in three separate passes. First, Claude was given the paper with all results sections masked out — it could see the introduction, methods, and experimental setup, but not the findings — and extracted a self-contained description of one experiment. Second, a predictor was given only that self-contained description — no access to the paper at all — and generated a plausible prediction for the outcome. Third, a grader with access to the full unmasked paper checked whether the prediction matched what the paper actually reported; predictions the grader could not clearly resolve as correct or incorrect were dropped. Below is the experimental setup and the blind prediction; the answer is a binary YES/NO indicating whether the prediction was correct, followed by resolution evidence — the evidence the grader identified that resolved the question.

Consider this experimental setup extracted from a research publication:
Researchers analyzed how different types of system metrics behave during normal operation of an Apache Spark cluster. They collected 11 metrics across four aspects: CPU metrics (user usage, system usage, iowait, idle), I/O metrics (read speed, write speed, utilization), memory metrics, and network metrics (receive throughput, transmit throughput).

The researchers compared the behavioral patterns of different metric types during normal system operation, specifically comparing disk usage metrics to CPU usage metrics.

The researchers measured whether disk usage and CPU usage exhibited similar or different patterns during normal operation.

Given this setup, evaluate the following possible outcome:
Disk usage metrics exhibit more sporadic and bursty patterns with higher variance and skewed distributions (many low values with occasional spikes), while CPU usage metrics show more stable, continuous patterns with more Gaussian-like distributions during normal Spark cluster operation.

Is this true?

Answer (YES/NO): NO